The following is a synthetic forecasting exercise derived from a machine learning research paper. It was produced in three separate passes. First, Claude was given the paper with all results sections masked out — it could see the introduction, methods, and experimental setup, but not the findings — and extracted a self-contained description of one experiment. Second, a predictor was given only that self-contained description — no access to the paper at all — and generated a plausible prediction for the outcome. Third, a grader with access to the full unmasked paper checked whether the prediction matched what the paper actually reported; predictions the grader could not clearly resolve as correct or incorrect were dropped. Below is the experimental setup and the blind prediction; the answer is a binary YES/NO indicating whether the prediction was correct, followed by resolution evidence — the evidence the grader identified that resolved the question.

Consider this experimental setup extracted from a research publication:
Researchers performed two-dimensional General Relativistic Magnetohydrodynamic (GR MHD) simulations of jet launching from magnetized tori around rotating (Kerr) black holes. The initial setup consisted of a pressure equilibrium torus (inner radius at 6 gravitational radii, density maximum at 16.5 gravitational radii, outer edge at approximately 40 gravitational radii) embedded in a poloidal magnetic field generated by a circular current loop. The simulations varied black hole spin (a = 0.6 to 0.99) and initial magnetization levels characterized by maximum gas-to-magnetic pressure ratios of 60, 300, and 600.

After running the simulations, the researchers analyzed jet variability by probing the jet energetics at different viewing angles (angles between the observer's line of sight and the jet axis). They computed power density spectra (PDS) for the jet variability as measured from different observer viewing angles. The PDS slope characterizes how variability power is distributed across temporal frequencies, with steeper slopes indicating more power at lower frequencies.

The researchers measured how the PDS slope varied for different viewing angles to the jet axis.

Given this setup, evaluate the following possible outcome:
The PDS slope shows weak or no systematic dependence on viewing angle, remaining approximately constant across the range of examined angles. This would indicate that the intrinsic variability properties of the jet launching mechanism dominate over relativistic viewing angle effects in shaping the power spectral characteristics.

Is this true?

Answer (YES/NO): NO